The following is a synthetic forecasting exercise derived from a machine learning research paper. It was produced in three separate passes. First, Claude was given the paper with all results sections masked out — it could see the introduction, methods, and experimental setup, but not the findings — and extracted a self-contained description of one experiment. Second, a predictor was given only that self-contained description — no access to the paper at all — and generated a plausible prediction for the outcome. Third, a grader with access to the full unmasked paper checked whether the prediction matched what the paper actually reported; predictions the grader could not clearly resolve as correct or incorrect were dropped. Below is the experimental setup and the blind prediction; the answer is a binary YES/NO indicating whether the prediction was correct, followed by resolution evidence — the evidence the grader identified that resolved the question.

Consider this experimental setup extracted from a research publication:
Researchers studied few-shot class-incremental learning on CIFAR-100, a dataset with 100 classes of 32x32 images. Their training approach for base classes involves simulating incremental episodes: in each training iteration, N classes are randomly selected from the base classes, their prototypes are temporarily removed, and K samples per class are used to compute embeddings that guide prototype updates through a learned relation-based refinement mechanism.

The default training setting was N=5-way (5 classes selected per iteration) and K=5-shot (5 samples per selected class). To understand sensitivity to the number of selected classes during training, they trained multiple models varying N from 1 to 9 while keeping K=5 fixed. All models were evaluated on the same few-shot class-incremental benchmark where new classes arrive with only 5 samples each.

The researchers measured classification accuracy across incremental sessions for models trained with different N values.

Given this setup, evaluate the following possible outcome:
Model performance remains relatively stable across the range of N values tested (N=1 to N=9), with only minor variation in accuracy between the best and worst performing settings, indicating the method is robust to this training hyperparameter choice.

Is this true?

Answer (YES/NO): YES